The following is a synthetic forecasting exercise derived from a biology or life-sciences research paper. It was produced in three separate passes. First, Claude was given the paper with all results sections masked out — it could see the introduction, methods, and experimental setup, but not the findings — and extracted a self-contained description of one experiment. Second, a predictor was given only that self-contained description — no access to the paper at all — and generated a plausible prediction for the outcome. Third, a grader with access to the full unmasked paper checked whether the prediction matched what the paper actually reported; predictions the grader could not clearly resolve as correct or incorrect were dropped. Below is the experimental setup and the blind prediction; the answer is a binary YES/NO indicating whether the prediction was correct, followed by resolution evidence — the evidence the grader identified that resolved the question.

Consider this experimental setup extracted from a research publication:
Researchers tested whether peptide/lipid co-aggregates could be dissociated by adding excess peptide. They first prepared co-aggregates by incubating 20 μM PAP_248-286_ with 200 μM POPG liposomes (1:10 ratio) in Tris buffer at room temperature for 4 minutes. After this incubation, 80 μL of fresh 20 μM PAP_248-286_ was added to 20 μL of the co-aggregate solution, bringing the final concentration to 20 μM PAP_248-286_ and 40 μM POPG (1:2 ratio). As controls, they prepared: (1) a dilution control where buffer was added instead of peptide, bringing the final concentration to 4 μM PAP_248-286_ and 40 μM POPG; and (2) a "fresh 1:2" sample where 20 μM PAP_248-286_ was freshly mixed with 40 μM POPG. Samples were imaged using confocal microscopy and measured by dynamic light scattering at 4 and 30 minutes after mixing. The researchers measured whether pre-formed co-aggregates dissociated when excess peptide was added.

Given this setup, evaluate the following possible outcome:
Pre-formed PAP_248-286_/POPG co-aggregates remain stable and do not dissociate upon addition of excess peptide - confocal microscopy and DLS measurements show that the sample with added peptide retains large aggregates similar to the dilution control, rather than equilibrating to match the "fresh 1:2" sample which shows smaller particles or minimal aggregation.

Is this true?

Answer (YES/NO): YES